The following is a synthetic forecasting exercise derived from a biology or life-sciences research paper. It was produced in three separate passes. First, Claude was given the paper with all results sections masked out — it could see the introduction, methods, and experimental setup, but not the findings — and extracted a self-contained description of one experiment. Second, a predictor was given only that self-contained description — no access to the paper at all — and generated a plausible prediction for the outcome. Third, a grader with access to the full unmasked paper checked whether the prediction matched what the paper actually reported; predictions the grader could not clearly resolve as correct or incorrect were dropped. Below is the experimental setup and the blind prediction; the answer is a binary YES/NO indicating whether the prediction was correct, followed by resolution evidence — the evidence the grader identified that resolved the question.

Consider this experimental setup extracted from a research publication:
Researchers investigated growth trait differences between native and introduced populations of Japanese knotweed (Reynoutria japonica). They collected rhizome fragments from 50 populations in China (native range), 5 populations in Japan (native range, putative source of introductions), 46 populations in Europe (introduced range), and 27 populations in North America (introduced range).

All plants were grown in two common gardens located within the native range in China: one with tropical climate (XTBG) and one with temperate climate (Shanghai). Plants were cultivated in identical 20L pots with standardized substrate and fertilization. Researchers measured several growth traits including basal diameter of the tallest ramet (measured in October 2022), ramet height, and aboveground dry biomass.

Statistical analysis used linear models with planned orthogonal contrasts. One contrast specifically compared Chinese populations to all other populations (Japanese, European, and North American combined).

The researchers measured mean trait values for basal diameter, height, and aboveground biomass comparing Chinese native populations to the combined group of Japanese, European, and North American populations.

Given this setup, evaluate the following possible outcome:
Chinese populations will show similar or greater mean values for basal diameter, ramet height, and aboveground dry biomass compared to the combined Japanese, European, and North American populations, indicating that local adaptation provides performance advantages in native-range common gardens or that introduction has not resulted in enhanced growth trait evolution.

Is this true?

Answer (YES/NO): YES